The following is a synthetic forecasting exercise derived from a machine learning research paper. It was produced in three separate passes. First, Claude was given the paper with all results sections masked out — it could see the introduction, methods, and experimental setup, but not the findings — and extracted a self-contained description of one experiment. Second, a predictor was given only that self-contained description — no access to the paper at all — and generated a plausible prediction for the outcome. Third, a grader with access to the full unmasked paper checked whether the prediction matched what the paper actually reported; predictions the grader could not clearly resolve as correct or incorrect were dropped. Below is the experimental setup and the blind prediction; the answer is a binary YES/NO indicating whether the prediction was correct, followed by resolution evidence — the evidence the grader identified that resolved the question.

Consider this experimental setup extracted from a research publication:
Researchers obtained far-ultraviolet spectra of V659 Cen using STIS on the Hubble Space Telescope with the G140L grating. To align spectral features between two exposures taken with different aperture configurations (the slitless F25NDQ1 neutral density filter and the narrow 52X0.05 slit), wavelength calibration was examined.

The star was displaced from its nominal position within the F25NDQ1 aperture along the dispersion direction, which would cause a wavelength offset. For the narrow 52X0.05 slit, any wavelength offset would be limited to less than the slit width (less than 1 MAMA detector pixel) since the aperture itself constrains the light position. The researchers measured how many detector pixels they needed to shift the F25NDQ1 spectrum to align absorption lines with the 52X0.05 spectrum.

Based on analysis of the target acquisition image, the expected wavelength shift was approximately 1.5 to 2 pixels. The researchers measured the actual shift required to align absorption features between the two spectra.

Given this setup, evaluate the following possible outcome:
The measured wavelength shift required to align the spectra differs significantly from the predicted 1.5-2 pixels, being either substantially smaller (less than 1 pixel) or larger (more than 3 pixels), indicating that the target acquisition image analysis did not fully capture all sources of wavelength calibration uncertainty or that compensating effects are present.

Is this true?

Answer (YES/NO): YES